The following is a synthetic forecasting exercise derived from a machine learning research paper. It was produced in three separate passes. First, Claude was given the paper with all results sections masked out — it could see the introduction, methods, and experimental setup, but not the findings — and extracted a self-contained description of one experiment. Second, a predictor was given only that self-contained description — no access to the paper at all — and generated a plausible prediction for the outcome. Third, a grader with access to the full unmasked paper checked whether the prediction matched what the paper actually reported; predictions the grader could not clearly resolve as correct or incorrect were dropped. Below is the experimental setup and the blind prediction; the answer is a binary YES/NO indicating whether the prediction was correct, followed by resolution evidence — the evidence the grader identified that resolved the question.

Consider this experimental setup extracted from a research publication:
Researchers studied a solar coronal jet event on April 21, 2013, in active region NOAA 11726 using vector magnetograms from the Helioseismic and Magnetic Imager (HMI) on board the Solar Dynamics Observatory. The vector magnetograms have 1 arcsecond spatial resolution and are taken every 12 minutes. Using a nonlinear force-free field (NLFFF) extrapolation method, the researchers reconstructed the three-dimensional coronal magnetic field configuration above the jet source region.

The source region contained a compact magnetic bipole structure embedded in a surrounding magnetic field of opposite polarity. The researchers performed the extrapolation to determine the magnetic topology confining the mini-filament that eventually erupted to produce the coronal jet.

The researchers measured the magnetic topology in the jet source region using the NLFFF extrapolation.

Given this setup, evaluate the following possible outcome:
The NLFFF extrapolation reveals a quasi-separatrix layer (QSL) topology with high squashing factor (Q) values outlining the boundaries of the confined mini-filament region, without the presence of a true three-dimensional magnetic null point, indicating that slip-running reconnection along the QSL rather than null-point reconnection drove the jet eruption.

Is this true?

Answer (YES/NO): NO